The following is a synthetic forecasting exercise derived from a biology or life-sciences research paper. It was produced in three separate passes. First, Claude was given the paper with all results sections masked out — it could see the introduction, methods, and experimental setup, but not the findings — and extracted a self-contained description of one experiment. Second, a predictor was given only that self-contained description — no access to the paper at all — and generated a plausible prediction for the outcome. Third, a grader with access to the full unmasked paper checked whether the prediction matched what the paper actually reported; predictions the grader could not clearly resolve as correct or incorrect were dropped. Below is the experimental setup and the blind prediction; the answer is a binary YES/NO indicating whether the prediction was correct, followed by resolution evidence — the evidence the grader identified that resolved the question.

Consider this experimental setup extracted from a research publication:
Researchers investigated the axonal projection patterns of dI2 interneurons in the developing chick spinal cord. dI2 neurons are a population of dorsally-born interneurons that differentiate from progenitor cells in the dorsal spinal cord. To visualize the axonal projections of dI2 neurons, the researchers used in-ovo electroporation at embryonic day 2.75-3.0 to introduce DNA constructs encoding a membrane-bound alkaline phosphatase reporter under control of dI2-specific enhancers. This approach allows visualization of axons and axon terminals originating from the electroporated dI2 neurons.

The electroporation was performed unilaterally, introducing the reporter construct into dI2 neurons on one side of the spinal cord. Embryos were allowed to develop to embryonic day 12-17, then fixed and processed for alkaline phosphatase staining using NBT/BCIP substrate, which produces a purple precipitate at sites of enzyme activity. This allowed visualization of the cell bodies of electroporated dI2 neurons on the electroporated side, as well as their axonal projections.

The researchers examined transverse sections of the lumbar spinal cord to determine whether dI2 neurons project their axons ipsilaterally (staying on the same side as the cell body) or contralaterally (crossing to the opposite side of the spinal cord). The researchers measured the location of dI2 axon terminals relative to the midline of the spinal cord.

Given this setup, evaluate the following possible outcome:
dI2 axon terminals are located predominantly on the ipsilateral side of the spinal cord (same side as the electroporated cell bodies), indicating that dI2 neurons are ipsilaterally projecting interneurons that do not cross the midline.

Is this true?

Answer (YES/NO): NO